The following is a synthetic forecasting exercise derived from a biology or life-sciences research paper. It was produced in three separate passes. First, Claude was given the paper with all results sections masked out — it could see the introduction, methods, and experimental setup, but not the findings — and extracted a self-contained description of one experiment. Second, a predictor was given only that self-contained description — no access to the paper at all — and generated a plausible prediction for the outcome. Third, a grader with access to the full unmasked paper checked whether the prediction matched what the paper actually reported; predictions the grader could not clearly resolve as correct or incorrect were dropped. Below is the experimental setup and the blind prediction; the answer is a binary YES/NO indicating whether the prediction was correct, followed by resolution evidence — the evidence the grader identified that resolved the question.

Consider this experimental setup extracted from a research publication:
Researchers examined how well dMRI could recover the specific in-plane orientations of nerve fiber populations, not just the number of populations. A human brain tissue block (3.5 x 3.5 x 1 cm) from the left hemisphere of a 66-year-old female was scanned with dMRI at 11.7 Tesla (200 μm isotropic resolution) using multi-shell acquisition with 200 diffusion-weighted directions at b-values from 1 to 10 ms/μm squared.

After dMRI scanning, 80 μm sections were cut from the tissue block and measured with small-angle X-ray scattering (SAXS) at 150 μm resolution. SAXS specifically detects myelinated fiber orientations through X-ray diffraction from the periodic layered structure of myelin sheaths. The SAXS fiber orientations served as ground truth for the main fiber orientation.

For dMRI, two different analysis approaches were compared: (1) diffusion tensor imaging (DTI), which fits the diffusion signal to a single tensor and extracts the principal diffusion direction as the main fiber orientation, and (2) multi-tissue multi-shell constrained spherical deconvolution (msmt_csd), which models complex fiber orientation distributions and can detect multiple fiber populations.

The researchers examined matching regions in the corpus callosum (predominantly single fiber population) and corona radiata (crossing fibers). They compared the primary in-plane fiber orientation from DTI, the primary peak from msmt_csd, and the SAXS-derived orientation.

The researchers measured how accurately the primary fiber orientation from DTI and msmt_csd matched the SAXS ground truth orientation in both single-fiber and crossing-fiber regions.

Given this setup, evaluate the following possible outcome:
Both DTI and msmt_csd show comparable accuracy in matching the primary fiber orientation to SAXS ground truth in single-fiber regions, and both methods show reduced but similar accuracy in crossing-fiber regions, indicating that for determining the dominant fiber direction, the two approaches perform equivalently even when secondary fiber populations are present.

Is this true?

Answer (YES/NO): NO